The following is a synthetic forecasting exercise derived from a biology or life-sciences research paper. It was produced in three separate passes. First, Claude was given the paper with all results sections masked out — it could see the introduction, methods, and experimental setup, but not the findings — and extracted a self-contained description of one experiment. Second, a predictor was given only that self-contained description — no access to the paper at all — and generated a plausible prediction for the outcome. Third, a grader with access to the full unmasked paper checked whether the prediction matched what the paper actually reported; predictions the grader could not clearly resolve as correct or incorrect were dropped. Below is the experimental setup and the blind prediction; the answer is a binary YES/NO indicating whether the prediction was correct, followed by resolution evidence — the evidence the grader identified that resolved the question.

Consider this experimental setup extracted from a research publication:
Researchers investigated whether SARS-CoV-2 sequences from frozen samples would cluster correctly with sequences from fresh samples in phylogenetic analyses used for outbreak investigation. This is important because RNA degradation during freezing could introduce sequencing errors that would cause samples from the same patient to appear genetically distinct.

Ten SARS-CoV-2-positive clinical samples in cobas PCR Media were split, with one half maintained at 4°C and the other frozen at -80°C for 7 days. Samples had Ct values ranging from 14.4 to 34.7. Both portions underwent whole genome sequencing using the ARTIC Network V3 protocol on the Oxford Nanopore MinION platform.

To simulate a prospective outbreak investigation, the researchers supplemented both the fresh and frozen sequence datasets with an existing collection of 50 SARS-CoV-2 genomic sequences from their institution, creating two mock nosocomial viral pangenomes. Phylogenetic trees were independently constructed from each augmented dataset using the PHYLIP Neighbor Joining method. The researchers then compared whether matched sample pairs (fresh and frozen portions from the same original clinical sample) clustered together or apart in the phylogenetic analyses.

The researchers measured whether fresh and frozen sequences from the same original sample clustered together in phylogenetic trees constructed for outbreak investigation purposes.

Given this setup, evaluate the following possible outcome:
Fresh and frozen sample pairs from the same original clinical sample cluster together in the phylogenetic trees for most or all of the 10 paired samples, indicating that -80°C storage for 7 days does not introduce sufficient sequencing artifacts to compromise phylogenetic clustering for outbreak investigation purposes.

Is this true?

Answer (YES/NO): YES